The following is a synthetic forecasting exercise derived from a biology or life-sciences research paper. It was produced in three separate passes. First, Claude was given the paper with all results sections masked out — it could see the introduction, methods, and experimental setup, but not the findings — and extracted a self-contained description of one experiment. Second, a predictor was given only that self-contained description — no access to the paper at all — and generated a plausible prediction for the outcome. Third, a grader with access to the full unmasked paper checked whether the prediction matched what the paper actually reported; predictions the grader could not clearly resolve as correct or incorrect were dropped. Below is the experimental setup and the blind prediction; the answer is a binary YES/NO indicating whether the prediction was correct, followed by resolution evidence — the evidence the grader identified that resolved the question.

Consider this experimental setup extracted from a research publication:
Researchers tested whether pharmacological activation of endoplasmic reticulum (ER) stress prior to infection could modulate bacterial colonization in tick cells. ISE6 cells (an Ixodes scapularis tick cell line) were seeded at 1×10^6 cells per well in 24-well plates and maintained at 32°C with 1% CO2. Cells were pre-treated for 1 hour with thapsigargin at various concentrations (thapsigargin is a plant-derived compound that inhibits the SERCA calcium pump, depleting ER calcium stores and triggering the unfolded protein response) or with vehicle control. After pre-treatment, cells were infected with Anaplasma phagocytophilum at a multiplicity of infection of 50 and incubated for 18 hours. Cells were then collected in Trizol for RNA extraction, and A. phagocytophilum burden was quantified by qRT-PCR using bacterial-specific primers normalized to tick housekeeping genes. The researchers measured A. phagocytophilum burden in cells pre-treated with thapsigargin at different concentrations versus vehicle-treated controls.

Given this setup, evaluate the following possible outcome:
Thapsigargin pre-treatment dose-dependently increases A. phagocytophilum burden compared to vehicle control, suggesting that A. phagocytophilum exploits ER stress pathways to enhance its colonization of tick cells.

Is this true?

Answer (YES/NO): NO